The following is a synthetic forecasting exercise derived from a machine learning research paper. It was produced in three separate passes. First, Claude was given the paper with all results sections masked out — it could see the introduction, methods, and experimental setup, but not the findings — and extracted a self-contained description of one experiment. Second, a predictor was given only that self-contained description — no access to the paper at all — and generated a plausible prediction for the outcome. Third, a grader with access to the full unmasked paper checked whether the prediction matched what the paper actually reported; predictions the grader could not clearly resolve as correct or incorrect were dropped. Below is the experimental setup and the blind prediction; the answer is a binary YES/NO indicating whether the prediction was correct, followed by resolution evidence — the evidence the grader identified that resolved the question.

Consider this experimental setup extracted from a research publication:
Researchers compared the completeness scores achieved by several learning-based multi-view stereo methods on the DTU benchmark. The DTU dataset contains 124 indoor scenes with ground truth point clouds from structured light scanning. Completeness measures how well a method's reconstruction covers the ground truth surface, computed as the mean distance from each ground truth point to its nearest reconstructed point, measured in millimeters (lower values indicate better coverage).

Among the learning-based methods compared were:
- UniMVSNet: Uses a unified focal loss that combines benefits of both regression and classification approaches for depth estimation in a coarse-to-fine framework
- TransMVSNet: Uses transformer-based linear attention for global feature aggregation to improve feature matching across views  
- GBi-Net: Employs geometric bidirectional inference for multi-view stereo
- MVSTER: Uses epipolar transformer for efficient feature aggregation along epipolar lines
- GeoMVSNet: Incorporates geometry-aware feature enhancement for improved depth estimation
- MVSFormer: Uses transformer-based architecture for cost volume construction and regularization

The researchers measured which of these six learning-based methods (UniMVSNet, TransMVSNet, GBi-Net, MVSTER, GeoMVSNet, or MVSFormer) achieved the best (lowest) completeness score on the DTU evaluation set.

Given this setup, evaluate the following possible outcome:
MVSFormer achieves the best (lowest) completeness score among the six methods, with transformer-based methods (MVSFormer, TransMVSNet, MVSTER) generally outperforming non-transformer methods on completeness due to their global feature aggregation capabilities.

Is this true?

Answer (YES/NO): NO